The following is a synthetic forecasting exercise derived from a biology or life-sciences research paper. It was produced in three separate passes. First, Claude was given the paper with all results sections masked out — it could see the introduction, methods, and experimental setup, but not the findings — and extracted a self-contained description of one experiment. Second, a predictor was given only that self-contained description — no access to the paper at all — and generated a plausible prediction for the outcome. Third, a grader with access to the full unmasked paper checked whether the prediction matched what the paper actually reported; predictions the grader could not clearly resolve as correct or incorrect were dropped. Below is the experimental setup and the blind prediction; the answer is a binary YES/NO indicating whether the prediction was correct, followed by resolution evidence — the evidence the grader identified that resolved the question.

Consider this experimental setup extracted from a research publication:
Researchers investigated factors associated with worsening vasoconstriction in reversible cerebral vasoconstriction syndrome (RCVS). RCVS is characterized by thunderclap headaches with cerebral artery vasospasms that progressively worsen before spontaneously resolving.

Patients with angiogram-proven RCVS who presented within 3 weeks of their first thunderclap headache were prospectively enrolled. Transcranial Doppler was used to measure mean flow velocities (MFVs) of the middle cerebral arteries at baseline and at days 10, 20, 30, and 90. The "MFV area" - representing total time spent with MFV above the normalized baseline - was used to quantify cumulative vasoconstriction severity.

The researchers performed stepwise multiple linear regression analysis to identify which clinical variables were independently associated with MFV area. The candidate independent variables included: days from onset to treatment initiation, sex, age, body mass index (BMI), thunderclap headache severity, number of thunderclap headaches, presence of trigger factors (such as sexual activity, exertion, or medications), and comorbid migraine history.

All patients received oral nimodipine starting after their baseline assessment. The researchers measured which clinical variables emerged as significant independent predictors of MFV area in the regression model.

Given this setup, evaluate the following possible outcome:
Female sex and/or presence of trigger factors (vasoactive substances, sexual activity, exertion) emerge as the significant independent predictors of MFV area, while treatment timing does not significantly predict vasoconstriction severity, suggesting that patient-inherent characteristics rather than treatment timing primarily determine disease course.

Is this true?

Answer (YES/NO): NO